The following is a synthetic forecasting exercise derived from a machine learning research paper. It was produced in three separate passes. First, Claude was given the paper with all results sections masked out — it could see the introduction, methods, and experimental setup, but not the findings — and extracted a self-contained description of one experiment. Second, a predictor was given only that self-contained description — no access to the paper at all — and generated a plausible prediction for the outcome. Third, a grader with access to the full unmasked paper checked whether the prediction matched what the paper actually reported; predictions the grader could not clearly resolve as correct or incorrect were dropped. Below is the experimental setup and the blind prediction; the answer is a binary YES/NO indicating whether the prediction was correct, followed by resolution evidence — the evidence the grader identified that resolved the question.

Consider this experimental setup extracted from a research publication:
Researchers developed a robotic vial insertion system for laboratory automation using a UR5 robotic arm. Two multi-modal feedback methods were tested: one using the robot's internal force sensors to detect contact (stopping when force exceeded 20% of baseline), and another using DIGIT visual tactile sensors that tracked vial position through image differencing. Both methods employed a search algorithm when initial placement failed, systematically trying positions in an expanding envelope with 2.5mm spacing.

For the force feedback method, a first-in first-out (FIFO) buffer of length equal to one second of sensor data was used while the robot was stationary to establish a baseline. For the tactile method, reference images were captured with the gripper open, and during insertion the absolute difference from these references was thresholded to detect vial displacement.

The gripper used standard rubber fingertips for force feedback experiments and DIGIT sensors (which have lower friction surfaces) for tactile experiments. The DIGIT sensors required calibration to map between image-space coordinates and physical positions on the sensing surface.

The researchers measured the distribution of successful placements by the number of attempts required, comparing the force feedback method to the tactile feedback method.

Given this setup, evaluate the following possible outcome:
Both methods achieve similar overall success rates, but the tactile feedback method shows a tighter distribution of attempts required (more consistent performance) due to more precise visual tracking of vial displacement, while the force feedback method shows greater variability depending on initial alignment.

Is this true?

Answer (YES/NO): NO